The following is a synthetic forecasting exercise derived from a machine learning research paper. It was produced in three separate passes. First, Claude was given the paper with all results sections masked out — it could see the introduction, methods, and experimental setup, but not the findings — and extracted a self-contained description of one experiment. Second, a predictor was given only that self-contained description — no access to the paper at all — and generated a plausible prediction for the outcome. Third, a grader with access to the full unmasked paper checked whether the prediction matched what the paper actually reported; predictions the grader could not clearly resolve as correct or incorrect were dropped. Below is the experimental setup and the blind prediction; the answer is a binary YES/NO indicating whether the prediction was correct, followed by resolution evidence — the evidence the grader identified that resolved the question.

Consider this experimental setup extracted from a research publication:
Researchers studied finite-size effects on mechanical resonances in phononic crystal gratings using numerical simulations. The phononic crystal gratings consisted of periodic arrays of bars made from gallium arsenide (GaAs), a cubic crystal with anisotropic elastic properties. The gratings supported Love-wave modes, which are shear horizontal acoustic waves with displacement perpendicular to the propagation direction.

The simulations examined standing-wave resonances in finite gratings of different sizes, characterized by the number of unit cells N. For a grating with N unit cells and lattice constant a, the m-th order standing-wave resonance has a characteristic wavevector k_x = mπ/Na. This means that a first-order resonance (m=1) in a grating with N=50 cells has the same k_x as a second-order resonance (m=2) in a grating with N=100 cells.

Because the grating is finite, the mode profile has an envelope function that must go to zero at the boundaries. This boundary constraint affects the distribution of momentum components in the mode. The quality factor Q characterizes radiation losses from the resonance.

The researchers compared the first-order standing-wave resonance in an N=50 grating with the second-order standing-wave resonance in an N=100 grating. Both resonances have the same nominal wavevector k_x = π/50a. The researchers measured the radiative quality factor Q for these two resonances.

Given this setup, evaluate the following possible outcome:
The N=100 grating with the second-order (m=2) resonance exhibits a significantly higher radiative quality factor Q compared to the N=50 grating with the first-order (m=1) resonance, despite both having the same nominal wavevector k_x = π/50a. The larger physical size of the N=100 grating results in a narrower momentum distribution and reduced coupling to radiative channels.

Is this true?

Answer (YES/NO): YES